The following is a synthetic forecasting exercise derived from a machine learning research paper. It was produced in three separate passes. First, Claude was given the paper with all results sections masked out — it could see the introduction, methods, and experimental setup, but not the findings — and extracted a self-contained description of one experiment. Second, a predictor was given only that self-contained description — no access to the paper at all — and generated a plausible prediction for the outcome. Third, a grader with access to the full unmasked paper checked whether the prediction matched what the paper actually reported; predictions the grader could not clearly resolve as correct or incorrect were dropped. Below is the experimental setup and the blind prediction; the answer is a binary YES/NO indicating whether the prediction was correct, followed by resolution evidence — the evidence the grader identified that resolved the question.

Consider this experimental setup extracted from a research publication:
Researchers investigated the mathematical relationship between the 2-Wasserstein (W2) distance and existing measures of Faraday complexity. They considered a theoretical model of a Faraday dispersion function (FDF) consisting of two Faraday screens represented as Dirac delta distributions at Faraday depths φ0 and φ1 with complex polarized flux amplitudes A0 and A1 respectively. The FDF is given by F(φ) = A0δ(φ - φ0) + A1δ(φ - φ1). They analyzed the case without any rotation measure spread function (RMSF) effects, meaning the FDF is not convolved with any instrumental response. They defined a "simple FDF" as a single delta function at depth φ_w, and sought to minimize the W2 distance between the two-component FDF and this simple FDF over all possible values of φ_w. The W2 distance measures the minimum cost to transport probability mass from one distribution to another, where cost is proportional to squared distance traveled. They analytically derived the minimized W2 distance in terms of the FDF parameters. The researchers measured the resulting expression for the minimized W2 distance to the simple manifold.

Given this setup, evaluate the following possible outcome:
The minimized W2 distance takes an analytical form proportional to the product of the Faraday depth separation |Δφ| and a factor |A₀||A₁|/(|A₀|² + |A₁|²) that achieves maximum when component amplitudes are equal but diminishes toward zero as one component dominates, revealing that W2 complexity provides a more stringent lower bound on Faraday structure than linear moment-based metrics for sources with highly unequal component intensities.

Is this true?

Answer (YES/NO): NO